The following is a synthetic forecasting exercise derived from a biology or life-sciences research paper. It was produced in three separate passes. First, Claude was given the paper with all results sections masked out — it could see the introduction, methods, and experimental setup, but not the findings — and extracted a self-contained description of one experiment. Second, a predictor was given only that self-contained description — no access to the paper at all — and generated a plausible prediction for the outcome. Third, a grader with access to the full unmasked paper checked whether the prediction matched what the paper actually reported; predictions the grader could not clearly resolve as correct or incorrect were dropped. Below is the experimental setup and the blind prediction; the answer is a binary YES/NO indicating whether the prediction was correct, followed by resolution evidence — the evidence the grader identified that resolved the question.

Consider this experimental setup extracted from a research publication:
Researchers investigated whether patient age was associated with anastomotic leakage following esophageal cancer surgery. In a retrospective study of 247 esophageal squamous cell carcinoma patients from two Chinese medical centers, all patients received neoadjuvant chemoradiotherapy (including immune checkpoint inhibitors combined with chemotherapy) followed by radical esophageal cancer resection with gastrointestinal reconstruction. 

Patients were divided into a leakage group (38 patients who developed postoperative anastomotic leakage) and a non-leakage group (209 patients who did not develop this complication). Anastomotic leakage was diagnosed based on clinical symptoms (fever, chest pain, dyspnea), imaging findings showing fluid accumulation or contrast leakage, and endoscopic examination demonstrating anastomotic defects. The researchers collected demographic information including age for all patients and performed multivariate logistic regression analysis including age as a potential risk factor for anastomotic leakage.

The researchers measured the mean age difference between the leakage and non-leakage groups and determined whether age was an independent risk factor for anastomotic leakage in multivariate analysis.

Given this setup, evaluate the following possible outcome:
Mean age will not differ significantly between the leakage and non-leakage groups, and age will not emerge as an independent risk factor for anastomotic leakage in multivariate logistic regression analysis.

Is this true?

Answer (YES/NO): NO